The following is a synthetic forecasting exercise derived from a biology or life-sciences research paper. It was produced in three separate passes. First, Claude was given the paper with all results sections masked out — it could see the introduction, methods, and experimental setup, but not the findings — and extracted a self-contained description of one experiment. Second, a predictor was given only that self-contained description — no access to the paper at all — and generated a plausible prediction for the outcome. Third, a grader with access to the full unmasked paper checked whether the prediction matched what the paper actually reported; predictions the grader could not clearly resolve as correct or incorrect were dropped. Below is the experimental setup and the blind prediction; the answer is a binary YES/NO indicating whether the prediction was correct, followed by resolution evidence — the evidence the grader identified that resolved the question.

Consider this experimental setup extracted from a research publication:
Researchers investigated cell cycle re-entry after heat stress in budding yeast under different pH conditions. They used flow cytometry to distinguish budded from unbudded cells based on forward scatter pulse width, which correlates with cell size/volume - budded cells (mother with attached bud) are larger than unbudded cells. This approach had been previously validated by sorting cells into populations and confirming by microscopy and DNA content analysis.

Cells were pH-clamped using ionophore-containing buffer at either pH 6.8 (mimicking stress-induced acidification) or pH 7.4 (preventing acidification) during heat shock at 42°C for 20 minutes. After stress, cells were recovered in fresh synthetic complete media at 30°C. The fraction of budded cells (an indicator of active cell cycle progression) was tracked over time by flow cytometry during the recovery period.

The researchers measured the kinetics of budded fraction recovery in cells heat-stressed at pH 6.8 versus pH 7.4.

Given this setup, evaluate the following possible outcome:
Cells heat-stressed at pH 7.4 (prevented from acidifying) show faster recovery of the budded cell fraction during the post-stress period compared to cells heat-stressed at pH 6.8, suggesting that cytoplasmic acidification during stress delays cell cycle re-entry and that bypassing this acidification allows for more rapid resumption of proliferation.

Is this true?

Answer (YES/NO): NO